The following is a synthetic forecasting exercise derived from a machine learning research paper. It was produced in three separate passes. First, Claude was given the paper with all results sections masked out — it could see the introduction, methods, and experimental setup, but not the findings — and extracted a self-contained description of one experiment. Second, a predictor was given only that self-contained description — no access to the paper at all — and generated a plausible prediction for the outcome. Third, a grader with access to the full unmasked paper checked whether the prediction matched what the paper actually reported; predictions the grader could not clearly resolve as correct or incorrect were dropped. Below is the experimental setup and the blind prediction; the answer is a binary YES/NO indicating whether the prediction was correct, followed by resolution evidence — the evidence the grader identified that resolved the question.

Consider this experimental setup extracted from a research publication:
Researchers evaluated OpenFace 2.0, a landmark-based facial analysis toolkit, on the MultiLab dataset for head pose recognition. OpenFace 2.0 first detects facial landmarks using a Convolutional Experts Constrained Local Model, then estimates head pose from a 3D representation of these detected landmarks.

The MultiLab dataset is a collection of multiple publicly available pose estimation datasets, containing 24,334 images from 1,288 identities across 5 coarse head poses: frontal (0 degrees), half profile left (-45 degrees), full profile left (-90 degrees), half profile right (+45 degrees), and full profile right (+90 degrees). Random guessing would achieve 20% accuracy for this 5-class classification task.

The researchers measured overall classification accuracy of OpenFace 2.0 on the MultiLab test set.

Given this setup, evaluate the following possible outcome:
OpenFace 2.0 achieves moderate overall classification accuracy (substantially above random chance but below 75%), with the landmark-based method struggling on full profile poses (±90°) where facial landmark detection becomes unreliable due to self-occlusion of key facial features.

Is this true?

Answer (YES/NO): YES